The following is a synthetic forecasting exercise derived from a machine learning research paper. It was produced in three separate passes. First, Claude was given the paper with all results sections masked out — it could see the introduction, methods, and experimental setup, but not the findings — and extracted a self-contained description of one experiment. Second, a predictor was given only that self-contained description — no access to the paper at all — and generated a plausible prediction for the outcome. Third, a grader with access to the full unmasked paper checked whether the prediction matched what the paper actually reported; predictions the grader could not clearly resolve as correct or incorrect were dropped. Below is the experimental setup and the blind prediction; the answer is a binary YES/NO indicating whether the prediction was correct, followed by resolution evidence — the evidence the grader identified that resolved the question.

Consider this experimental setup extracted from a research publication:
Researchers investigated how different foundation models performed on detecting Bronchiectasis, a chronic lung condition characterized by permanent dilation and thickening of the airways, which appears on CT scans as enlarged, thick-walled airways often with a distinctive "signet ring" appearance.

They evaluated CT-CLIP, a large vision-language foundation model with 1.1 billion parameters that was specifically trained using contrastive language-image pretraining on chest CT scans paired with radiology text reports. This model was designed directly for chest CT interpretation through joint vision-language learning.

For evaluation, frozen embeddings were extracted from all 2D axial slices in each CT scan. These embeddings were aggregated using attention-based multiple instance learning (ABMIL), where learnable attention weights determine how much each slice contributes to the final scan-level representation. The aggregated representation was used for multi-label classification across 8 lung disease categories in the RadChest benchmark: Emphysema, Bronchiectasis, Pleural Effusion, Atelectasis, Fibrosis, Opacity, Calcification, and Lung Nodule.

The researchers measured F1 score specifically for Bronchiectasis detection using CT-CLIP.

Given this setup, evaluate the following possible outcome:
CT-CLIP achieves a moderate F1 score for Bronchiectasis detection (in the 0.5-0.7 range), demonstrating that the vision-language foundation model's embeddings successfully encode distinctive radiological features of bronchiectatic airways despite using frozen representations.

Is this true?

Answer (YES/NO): NO